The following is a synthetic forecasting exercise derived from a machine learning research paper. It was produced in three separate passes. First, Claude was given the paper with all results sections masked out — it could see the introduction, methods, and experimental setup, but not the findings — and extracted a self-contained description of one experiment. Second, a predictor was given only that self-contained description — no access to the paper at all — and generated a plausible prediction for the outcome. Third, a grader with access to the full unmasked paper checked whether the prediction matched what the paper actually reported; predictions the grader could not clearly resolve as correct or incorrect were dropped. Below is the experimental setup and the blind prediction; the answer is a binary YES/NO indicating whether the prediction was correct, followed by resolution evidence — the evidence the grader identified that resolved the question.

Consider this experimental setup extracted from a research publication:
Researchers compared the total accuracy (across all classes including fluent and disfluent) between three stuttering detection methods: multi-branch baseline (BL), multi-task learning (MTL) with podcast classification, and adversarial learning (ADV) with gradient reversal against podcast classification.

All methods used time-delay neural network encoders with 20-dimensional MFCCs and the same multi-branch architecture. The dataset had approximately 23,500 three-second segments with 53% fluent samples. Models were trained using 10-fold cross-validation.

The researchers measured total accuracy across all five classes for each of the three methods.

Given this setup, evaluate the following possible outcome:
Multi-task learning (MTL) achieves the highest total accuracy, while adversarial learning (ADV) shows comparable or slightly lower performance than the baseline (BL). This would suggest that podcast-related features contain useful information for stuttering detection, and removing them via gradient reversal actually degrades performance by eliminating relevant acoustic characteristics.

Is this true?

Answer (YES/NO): NO